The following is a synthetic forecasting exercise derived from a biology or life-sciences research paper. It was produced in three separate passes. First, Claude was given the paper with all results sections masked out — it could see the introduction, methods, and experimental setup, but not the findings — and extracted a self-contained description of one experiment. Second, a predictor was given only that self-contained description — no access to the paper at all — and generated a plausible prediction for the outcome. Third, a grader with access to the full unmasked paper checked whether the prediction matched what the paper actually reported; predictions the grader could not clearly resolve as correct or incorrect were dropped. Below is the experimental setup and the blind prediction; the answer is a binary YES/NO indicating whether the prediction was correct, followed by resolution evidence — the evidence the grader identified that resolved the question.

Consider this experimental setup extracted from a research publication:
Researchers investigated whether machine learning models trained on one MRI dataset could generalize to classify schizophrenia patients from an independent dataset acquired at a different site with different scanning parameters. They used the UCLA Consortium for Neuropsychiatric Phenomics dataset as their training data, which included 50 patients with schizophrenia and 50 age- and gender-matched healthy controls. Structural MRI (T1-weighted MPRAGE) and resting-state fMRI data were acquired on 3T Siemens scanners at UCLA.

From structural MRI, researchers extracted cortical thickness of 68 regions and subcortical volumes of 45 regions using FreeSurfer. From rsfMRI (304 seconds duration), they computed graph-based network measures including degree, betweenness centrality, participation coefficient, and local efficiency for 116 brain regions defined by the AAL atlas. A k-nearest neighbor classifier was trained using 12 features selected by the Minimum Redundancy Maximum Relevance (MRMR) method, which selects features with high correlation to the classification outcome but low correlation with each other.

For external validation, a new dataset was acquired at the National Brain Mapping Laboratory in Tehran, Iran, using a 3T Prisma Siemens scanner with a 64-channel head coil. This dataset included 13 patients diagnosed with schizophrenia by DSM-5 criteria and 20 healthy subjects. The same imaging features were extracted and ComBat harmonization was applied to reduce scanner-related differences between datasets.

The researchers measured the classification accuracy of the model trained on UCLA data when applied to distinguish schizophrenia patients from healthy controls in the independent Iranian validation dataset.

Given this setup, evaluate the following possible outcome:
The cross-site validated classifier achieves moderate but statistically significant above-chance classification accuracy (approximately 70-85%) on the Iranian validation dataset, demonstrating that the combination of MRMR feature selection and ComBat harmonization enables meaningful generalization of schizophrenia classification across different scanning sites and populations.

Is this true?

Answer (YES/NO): NO